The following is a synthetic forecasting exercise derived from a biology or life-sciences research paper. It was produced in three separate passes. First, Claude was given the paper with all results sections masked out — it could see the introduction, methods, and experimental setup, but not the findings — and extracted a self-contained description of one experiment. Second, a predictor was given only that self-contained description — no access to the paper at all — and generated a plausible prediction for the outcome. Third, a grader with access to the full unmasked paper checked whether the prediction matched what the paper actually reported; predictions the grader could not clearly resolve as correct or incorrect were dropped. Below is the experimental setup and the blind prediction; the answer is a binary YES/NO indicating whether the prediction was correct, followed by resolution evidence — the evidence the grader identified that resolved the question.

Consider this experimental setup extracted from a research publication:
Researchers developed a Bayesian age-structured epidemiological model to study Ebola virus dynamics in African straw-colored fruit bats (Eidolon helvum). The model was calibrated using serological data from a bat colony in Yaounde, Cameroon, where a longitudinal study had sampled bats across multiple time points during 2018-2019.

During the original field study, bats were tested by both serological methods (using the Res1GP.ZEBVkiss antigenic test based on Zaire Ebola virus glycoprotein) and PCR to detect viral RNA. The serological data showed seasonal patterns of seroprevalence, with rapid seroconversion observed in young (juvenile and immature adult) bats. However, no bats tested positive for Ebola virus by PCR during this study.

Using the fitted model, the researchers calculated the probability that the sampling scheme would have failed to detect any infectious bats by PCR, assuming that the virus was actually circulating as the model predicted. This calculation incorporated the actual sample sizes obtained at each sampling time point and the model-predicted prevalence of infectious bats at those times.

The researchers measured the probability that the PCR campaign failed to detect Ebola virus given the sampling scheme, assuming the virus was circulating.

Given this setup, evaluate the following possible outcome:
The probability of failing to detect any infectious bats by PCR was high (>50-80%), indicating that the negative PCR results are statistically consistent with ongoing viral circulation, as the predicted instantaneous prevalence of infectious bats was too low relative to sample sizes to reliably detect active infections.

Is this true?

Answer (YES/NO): NO